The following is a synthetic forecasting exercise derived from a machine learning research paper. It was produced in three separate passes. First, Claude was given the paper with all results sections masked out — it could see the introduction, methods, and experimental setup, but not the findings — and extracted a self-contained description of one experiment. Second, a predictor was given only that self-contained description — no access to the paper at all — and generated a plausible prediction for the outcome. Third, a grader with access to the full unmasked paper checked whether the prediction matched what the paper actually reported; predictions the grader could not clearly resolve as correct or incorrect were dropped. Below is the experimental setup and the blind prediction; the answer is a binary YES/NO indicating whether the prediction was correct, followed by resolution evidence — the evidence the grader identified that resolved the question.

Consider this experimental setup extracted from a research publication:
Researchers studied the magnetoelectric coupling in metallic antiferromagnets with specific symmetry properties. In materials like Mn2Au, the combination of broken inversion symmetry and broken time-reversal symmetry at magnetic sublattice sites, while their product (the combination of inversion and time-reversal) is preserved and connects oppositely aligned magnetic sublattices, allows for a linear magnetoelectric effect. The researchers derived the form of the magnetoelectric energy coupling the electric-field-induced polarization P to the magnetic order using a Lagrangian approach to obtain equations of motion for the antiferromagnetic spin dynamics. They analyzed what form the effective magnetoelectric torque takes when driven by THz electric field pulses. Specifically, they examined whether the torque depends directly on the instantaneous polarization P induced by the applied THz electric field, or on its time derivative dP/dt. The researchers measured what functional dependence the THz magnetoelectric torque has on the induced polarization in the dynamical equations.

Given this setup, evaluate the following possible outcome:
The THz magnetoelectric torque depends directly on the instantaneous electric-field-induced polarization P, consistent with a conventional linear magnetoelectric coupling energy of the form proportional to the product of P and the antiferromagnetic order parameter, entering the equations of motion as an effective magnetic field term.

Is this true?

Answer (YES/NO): NO